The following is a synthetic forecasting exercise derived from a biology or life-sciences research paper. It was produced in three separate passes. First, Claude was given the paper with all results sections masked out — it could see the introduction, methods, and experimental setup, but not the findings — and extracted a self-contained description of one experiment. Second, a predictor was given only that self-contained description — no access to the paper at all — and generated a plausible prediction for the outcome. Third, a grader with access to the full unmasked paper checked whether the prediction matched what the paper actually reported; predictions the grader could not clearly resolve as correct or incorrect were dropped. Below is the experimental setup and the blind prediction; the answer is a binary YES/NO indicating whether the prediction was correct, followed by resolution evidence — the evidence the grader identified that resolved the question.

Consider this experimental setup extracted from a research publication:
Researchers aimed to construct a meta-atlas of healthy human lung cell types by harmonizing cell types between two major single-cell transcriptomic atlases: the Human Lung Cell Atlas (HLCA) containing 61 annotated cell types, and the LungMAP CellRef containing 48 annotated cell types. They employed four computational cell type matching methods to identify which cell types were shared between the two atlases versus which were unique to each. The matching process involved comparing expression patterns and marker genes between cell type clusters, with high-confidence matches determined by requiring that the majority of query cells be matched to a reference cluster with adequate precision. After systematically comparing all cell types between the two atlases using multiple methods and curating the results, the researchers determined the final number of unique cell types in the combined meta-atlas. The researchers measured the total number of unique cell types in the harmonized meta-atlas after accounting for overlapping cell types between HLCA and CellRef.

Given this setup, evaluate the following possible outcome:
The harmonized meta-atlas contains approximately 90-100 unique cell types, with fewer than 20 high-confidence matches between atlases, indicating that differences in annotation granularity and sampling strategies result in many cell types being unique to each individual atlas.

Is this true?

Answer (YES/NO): NO